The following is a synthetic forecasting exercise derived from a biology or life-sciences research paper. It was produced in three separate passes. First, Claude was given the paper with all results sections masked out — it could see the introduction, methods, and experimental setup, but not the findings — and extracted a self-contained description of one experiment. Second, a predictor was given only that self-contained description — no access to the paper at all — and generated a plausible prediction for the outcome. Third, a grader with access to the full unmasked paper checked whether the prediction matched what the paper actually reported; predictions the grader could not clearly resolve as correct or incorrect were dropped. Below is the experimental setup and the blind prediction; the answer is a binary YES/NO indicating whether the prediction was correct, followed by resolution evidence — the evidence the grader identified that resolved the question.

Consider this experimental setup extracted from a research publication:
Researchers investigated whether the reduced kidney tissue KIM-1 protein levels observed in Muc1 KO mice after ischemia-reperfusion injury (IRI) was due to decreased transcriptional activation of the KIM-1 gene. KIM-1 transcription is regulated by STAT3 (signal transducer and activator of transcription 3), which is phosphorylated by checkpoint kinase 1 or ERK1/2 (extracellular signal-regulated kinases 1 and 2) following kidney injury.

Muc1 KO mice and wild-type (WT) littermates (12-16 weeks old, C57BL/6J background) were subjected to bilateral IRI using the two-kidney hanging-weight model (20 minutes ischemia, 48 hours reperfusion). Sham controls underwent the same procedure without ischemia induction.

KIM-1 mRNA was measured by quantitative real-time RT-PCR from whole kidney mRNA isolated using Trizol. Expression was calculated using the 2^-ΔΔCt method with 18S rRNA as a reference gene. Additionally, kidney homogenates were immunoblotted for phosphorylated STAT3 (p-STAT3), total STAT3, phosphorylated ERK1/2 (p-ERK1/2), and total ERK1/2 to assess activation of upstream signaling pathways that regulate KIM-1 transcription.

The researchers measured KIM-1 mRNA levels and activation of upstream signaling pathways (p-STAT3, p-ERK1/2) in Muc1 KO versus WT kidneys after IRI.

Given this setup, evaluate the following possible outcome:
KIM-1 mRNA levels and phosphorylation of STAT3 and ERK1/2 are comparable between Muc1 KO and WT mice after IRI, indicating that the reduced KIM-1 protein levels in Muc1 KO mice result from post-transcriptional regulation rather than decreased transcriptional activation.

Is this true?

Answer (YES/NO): YES